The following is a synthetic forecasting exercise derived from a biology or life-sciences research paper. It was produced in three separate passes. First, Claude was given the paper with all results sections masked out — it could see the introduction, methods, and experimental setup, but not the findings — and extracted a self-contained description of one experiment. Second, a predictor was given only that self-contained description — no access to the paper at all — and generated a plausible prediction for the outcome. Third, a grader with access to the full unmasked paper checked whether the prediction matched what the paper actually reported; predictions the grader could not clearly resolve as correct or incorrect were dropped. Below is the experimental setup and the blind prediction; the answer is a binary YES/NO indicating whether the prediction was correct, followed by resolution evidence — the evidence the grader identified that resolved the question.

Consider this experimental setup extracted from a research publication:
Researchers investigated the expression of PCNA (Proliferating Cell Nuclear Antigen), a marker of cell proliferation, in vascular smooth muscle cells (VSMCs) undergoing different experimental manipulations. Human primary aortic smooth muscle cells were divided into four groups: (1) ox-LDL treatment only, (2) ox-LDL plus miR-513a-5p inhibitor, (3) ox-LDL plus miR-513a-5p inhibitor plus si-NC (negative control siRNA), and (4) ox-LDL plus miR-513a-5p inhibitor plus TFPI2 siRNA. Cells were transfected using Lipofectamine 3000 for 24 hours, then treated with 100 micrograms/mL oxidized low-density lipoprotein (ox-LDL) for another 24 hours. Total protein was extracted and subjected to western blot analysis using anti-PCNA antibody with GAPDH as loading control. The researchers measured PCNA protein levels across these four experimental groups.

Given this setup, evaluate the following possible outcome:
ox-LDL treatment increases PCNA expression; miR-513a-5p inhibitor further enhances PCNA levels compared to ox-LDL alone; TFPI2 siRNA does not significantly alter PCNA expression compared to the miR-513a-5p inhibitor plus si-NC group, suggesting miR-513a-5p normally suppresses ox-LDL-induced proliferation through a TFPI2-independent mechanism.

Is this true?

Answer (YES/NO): NO